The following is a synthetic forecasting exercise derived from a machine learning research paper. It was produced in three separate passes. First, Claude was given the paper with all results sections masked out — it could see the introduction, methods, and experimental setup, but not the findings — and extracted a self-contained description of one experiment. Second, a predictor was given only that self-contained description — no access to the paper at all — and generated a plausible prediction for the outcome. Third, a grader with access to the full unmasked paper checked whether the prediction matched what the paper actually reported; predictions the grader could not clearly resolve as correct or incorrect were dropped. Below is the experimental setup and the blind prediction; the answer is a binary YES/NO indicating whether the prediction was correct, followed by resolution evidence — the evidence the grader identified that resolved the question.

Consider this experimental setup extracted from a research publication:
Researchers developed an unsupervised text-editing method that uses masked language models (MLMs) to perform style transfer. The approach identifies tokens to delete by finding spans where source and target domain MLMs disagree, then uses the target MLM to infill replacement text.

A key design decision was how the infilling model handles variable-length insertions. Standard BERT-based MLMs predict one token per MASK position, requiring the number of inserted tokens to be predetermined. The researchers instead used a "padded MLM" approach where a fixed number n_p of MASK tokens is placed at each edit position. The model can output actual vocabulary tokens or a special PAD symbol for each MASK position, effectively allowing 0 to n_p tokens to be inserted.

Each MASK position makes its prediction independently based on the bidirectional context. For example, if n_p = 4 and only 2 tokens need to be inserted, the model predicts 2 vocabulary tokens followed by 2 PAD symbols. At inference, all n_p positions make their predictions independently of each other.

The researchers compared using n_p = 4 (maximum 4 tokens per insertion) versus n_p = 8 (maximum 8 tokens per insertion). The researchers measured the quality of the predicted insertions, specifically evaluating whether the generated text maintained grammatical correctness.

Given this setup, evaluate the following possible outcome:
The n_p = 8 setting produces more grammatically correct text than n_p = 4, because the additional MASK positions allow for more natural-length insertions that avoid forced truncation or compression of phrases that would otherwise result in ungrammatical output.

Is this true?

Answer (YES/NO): NO